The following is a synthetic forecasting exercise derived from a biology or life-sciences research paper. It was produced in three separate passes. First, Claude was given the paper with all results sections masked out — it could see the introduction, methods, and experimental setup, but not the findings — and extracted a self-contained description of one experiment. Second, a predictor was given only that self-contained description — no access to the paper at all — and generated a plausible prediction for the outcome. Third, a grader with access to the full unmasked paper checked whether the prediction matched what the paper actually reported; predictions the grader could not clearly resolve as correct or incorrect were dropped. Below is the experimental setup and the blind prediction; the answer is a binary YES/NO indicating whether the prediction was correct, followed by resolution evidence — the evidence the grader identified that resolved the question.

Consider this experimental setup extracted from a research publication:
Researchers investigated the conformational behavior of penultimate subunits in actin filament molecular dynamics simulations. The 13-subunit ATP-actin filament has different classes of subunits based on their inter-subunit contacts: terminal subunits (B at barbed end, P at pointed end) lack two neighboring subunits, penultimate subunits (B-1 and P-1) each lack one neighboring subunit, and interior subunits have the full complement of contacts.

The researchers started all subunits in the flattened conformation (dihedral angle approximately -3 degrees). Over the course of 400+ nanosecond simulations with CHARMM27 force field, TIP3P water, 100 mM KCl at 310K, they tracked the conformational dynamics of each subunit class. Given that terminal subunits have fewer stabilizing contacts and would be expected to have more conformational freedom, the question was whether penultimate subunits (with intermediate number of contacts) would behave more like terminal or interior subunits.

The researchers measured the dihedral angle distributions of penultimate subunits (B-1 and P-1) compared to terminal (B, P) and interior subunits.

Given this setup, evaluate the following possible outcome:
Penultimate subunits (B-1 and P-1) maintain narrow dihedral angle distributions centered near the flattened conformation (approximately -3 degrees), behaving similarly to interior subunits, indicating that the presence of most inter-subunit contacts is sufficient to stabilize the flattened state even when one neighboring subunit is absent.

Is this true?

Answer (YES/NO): NO